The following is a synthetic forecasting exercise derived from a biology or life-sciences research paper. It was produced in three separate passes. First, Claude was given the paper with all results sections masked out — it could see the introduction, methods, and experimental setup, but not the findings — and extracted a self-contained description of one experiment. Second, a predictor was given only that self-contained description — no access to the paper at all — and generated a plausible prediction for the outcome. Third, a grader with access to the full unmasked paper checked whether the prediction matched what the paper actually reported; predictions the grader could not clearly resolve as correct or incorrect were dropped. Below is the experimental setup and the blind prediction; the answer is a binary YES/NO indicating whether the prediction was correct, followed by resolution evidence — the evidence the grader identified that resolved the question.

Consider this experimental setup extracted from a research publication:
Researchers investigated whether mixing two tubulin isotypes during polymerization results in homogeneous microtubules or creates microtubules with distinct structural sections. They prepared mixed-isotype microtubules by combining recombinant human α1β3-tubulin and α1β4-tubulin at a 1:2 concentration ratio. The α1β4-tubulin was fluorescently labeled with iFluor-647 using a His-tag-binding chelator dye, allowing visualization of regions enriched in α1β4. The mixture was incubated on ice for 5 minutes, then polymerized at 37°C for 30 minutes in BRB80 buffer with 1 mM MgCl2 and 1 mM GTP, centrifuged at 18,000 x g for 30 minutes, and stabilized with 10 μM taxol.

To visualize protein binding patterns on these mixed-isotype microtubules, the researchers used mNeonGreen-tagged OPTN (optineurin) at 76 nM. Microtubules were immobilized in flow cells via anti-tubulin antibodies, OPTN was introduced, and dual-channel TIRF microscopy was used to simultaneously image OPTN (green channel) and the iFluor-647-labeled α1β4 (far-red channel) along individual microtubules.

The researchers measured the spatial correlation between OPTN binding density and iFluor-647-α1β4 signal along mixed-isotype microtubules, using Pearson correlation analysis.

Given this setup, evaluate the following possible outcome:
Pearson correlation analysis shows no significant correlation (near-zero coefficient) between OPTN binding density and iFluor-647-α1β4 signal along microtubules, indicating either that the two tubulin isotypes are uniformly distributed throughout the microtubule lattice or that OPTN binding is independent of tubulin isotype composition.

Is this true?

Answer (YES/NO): NO